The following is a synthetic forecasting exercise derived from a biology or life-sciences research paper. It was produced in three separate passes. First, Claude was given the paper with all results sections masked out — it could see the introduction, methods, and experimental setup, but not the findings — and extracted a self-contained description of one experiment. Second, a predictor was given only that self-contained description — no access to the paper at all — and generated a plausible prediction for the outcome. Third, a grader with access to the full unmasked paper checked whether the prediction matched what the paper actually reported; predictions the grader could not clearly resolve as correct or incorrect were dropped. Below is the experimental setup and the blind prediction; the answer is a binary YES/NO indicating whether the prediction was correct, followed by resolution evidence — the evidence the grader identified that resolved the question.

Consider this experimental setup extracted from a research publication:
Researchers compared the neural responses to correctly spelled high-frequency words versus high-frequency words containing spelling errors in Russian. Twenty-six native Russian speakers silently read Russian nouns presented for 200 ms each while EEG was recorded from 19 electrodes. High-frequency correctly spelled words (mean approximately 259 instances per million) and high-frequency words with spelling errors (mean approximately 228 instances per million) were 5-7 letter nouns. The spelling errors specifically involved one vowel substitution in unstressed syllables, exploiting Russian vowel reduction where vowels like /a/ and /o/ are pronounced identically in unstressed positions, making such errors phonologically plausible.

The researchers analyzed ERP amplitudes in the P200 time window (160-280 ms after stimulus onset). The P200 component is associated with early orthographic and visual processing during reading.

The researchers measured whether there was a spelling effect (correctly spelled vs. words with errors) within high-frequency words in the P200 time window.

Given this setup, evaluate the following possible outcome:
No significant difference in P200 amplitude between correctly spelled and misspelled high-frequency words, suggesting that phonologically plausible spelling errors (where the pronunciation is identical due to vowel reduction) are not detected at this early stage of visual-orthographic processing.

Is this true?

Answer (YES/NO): NO